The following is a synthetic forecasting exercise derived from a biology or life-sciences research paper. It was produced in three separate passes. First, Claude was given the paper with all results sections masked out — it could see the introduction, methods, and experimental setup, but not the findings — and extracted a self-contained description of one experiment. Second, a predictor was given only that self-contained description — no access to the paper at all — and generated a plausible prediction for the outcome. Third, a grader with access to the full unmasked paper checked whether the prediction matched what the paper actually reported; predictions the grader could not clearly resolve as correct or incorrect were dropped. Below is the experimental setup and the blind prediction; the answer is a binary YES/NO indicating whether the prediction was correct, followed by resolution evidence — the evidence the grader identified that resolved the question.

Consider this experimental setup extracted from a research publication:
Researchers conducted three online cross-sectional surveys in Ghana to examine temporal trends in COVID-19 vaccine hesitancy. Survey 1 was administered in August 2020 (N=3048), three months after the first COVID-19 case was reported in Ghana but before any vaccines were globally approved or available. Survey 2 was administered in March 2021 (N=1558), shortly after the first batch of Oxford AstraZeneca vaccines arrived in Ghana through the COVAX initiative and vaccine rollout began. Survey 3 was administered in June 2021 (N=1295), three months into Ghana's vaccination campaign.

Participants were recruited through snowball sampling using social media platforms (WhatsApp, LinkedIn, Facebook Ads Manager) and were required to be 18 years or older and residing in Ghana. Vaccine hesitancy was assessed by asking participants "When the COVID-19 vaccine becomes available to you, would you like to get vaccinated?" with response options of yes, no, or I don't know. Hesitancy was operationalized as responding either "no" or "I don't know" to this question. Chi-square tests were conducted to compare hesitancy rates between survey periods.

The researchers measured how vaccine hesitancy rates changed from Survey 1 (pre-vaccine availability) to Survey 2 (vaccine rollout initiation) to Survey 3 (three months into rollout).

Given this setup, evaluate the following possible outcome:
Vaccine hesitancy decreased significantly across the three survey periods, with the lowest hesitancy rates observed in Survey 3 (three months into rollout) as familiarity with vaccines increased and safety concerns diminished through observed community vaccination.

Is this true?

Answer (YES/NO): NO